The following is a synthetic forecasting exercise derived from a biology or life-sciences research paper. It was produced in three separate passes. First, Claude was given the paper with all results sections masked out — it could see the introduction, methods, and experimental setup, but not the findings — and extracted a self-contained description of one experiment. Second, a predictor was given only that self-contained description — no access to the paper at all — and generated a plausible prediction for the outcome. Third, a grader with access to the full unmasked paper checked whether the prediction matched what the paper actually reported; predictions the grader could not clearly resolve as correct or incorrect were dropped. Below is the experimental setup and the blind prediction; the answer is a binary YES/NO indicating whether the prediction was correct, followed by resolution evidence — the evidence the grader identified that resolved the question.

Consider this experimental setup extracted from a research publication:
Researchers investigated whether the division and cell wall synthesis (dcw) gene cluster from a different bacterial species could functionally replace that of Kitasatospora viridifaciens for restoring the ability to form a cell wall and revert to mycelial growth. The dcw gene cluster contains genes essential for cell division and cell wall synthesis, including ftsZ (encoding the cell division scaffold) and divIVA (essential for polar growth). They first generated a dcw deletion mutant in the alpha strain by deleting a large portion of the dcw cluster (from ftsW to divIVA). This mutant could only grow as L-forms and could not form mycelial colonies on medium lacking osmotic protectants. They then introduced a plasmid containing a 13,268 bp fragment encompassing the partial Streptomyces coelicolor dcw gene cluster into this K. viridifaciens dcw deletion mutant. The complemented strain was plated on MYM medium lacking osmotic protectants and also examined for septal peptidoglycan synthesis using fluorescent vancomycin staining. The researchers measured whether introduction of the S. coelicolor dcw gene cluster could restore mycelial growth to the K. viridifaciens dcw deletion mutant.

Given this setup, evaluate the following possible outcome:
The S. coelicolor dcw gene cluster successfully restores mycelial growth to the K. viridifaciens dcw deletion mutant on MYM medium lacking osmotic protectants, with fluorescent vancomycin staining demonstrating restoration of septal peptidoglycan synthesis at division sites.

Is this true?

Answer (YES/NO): YES